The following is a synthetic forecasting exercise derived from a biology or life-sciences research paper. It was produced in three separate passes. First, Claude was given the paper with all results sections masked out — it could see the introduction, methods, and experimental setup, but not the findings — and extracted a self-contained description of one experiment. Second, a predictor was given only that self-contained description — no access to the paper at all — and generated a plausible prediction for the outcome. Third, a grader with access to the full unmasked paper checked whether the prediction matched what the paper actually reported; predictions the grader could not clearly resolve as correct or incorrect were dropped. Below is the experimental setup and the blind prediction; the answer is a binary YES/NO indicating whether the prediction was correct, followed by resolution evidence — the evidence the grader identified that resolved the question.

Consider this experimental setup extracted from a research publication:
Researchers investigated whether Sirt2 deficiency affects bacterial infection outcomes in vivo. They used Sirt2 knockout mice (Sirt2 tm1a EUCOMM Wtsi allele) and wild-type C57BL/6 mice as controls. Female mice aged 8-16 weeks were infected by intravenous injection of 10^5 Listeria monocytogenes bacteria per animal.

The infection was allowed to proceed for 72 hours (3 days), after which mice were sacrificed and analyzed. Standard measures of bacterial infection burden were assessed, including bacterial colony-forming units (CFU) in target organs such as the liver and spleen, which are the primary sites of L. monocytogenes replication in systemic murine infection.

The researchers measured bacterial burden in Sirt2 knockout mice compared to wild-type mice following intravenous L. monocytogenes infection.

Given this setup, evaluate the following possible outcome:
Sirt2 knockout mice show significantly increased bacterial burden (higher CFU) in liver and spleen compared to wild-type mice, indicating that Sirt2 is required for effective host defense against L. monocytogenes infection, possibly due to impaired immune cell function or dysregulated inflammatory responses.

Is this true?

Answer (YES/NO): NO